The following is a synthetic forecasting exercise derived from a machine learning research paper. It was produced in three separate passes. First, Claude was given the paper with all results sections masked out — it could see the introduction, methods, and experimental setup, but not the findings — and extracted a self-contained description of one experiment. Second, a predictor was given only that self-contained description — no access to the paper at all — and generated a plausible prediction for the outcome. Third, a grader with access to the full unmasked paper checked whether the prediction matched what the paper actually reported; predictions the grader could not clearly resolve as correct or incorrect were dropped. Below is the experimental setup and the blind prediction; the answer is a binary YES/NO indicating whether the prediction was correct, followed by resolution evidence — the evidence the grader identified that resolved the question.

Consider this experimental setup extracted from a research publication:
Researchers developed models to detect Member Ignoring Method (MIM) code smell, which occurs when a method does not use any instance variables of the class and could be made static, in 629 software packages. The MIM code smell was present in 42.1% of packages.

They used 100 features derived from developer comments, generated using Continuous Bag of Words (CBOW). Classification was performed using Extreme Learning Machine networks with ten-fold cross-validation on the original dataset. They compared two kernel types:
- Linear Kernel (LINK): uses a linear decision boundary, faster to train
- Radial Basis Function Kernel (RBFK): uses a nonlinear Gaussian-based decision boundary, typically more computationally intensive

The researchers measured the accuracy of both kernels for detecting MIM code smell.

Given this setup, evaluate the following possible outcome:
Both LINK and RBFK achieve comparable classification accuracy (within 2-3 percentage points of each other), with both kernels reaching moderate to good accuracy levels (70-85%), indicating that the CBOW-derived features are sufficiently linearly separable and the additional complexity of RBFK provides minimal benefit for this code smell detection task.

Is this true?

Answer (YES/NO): NO